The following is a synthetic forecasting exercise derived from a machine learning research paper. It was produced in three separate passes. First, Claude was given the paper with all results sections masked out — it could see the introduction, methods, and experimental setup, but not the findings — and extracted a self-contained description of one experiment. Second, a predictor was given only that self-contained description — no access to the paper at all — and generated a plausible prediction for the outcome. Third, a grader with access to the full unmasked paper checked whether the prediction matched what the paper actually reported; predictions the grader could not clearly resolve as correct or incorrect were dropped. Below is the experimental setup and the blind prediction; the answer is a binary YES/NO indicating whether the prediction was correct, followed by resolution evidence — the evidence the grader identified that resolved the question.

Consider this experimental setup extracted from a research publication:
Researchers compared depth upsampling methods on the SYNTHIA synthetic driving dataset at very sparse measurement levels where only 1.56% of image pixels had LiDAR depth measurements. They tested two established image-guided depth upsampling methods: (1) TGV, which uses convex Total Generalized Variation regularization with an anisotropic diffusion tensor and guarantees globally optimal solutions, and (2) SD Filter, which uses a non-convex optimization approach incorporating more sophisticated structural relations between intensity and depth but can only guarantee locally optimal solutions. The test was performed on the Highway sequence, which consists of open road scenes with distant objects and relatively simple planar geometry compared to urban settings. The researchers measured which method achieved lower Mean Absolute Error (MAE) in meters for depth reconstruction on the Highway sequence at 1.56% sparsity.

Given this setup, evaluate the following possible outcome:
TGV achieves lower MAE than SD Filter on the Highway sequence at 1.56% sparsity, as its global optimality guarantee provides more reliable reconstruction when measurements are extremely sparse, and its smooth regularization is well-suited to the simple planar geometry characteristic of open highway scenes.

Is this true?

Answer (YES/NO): NO